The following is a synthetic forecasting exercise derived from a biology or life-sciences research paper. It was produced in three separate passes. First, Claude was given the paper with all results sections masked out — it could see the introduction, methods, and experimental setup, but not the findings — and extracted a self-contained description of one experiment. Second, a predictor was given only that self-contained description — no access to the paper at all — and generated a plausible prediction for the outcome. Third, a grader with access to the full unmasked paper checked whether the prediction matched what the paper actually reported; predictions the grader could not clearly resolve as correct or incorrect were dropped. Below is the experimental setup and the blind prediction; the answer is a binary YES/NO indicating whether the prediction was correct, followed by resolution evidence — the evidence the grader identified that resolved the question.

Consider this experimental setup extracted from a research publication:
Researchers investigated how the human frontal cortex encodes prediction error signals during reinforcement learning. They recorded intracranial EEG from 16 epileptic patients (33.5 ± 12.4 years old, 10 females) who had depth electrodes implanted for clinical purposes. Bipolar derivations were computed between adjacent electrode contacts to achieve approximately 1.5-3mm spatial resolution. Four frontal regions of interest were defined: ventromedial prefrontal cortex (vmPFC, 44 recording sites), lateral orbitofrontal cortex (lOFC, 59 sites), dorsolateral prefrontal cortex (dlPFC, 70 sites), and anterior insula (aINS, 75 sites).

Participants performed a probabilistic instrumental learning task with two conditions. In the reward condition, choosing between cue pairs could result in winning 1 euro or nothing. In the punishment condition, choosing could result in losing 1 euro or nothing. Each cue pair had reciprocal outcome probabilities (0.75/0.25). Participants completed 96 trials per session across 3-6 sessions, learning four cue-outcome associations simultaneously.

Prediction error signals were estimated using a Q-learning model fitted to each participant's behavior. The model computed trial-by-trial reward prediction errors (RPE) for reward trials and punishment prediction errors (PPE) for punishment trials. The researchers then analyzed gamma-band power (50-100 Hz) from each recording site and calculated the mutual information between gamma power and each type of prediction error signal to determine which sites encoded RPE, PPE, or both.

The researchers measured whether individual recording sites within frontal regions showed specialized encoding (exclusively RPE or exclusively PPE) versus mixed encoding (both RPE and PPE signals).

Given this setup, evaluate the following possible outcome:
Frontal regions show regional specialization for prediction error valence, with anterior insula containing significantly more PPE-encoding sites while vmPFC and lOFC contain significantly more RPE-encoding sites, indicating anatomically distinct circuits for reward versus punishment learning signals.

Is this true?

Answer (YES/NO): NO